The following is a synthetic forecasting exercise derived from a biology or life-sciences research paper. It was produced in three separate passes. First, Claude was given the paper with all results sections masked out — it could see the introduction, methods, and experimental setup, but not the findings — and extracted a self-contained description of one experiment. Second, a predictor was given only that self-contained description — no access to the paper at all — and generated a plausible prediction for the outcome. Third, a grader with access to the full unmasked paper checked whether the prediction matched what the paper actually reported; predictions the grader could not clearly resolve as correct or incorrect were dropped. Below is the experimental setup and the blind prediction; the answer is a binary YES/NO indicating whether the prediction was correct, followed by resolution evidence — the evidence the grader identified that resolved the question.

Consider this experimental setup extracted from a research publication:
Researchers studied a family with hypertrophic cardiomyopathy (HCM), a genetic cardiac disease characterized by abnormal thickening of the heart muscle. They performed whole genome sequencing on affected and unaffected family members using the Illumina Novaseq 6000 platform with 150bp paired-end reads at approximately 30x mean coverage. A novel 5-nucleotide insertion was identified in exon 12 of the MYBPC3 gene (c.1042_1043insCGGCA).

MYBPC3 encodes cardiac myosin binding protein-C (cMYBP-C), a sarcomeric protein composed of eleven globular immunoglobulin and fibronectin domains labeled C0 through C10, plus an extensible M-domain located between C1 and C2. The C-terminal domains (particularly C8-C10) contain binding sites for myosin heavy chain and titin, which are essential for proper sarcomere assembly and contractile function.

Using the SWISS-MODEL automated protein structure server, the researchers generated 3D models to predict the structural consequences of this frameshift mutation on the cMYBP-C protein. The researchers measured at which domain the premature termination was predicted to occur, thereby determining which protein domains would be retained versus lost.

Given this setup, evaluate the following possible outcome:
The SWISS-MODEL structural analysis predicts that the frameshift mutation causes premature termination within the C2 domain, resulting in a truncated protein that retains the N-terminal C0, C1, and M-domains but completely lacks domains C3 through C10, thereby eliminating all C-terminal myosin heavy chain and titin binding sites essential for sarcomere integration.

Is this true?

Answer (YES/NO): YES